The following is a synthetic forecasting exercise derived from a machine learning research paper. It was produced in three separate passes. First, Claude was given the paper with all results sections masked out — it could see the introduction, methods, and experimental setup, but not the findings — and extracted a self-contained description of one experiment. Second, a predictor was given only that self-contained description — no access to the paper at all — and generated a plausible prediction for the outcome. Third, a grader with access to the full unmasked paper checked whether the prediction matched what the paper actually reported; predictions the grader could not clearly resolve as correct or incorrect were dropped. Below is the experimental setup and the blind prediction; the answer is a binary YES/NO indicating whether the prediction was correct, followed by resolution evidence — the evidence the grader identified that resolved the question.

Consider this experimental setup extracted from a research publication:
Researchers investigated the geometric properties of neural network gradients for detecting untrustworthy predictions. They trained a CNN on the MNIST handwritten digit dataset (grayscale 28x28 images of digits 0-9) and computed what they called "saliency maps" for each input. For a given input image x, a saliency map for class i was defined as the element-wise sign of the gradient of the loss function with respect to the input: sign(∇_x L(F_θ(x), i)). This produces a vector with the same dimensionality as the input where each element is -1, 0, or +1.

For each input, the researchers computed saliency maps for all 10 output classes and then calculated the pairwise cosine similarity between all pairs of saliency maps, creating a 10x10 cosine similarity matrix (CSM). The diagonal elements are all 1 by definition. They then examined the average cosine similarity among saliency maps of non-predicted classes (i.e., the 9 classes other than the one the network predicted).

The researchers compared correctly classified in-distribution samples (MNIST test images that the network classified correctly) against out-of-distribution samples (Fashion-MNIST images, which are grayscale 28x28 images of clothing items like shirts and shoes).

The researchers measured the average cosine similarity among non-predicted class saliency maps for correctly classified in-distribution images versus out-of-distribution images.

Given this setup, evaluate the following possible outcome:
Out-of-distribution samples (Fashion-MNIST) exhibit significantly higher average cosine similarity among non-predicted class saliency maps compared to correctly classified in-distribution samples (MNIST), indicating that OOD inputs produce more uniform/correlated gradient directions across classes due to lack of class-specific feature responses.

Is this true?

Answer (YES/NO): NO